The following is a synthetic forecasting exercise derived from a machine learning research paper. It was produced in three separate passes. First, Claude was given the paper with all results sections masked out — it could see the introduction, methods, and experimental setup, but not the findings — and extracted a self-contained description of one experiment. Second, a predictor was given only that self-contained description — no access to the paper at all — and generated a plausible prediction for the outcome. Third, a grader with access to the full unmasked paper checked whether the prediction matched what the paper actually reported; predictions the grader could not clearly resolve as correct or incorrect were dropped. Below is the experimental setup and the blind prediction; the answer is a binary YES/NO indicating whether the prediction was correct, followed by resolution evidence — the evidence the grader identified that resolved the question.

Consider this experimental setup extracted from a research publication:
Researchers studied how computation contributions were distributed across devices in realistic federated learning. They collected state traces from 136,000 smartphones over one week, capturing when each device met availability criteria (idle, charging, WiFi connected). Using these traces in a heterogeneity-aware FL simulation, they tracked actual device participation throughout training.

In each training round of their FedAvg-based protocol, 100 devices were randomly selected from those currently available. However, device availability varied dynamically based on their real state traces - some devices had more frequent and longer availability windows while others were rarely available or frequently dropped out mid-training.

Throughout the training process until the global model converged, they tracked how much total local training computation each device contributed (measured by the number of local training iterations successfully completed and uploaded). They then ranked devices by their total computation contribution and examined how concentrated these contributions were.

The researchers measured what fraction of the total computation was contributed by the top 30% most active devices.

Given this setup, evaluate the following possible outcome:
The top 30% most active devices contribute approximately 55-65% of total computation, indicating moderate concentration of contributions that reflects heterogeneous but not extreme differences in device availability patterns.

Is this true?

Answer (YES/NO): NO